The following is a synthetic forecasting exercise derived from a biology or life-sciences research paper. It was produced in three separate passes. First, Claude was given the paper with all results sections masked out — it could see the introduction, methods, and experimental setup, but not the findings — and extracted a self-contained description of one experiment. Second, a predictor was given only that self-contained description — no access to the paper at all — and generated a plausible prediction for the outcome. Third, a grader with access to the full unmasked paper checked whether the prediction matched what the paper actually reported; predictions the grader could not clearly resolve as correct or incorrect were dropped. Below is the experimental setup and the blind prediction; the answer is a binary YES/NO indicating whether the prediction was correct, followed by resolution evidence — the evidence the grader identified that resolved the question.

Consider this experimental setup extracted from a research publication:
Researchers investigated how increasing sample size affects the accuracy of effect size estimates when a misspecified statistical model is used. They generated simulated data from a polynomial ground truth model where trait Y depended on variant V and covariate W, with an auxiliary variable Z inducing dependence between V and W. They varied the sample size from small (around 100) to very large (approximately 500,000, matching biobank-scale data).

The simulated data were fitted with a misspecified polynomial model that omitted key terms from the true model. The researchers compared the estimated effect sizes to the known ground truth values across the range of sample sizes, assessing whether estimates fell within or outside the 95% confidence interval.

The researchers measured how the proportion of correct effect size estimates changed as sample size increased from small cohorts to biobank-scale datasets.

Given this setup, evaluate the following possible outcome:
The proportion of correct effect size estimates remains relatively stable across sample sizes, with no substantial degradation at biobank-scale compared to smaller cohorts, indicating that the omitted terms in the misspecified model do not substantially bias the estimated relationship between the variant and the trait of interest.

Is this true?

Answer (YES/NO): NO